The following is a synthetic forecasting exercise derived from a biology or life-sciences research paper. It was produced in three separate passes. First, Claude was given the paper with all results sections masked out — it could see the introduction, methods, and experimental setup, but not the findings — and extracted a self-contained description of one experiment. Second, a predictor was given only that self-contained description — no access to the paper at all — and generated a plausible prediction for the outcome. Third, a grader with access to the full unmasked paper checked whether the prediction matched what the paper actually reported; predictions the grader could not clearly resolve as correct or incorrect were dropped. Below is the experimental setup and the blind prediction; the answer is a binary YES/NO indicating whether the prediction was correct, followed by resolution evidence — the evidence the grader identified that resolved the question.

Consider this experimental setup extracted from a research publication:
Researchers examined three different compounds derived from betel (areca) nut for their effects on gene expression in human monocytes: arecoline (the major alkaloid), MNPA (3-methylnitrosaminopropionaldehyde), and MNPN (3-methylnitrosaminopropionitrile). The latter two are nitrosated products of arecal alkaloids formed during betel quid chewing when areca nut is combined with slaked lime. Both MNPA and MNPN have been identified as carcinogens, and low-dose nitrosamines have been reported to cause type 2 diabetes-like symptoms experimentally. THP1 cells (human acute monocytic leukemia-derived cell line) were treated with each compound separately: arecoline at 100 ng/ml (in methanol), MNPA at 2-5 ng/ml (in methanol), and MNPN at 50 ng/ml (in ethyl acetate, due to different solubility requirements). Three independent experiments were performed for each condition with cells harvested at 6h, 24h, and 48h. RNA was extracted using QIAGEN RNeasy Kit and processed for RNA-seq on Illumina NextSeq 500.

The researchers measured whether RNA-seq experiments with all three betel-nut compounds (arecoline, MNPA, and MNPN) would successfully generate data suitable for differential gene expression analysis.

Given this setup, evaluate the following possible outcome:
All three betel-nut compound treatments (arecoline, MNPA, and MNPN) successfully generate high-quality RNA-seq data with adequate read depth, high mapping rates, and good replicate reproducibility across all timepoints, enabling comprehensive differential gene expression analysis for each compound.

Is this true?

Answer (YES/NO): NO